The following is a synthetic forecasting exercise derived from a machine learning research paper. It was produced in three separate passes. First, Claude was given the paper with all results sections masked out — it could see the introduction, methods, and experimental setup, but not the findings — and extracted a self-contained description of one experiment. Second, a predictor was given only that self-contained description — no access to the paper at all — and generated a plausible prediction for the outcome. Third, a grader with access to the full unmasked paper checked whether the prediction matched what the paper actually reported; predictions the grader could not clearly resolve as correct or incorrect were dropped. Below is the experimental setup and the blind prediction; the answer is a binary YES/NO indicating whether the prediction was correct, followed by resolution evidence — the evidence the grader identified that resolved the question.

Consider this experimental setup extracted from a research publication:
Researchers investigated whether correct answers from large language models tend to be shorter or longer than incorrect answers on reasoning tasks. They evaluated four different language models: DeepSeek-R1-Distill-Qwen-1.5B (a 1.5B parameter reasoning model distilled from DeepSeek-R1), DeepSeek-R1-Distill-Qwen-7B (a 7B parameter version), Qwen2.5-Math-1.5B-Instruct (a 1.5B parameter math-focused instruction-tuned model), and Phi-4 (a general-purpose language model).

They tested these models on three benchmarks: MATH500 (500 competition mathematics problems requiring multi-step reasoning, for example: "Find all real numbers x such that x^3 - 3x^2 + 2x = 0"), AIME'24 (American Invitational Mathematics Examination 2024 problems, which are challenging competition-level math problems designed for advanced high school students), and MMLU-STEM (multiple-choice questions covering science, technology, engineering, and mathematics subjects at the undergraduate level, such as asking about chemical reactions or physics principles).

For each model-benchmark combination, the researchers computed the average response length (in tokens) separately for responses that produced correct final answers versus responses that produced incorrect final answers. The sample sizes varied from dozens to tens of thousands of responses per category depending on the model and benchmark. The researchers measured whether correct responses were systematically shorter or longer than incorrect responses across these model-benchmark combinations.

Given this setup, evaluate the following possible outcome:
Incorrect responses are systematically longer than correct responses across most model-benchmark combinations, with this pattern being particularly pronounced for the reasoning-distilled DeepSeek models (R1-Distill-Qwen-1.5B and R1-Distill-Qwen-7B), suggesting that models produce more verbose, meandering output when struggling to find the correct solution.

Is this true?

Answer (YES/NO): YES